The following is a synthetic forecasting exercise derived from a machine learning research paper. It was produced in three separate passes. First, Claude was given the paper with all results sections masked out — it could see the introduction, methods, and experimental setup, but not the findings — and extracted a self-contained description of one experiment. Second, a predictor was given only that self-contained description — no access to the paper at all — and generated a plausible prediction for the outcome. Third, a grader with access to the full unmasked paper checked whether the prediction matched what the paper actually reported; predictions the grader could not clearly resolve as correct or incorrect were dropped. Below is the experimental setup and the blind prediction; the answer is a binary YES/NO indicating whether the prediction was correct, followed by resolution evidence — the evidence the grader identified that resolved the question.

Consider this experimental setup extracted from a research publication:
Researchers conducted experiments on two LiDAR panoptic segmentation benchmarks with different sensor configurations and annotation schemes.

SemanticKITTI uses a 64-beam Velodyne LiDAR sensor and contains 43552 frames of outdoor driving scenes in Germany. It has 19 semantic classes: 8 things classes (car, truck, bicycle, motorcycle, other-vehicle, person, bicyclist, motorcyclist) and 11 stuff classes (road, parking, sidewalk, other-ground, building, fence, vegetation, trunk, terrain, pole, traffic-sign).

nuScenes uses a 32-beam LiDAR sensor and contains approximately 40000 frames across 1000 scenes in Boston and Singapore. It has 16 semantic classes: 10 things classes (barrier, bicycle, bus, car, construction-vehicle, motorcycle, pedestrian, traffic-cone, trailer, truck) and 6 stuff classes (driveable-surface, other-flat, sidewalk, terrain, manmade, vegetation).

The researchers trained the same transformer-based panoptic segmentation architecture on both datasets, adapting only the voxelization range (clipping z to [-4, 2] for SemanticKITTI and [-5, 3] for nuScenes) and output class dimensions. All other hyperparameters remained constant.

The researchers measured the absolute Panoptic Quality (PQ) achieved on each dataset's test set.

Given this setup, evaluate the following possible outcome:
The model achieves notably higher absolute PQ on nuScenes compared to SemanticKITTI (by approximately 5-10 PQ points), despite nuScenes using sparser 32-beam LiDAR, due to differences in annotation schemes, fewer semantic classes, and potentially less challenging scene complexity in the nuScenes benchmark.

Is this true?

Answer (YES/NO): NO